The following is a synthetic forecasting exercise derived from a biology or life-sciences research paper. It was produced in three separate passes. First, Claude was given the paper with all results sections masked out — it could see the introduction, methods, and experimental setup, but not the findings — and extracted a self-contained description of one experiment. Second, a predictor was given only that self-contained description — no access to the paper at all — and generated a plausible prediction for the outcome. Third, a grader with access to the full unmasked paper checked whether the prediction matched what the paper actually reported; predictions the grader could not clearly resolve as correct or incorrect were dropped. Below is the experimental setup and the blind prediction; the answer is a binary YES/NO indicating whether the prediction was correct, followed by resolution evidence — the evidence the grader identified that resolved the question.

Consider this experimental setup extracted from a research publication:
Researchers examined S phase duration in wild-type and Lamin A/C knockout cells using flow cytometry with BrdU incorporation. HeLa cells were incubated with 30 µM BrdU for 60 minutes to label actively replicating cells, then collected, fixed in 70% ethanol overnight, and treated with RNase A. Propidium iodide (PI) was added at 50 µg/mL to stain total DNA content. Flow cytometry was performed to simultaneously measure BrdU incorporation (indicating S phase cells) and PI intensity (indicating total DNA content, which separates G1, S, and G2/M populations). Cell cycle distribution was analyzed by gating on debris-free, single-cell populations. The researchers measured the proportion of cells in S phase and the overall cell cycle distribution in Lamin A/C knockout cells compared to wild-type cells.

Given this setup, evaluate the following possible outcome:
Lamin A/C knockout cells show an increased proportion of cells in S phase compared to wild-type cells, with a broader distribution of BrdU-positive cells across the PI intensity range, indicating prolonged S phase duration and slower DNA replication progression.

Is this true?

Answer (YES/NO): YES